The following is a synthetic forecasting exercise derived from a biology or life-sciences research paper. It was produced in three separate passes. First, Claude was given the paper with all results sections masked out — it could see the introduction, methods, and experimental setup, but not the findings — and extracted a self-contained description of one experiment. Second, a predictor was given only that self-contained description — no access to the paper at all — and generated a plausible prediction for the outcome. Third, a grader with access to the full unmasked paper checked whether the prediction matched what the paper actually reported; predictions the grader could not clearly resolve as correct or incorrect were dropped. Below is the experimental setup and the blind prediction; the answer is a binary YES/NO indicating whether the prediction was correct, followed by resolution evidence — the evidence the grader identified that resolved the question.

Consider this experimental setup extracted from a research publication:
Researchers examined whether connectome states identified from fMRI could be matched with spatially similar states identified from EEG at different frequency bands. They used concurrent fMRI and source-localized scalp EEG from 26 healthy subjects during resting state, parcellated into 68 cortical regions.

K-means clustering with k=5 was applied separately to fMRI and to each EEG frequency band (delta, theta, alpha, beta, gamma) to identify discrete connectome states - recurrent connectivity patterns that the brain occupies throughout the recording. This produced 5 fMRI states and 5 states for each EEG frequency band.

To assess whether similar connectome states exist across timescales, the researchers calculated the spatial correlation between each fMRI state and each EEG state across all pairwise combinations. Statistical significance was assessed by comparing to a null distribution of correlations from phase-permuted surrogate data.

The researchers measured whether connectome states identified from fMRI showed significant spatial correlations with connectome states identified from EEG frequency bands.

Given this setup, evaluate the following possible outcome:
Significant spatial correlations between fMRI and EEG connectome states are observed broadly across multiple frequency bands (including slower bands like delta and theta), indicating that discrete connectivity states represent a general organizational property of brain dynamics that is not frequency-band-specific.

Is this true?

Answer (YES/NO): NO